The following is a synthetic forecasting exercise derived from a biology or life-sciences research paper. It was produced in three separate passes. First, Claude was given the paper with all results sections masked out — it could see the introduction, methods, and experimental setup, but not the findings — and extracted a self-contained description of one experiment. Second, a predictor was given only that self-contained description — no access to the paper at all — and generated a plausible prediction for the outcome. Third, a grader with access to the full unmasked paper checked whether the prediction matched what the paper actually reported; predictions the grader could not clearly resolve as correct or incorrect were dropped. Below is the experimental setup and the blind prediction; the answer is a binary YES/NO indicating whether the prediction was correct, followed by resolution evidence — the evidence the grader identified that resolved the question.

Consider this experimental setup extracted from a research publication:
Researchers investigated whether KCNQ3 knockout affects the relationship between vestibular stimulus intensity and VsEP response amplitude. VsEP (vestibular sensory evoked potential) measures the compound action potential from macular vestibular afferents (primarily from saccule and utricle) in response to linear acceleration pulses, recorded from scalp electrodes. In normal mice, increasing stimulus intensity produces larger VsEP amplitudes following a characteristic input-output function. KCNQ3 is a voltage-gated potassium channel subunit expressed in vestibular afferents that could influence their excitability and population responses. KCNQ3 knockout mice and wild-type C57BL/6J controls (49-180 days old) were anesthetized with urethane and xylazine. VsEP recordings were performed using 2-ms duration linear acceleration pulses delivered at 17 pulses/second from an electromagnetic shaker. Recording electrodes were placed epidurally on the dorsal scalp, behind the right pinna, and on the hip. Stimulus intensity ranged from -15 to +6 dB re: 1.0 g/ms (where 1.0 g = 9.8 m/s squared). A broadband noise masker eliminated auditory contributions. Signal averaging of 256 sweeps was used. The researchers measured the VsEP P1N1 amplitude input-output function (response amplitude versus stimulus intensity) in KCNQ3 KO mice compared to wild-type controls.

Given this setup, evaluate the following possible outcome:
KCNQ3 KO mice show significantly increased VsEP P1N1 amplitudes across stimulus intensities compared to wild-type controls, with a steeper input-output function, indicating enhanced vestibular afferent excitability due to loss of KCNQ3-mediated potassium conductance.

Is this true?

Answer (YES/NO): NO